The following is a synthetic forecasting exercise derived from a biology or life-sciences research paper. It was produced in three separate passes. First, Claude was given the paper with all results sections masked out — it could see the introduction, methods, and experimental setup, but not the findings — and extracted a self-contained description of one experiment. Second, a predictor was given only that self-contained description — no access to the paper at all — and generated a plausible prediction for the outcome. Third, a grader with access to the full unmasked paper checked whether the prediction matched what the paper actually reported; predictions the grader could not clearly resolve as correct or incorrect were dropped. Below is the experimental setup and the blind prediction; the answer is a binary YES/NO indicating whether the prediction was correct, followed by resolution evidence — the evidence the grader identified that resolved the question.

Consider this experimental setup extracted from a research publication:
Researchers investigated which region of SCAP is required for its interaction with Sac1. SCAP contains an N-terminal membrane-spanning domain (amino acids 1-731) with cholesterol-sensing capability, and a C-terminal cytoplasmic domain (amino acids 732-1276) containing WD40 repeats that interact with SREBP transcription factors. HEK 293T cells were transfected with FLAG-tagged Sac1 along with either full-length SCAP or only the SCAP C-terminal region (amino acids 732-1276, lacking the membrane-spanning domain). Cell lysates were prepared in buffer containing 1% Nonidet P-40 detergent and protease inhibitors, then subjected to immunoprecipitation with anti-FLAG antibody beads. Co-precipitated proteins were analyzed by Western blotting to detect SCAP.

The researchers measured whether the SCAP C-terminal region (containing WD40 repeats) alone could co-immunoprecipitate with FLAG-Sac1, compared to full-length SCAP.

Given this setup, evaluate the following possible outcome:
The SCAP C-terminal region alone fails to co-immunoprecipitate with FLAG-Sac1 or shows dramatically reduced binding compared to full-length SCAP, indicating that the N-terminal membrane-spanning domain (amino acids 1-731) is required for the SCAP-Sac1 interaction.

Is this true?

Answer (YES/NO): NO